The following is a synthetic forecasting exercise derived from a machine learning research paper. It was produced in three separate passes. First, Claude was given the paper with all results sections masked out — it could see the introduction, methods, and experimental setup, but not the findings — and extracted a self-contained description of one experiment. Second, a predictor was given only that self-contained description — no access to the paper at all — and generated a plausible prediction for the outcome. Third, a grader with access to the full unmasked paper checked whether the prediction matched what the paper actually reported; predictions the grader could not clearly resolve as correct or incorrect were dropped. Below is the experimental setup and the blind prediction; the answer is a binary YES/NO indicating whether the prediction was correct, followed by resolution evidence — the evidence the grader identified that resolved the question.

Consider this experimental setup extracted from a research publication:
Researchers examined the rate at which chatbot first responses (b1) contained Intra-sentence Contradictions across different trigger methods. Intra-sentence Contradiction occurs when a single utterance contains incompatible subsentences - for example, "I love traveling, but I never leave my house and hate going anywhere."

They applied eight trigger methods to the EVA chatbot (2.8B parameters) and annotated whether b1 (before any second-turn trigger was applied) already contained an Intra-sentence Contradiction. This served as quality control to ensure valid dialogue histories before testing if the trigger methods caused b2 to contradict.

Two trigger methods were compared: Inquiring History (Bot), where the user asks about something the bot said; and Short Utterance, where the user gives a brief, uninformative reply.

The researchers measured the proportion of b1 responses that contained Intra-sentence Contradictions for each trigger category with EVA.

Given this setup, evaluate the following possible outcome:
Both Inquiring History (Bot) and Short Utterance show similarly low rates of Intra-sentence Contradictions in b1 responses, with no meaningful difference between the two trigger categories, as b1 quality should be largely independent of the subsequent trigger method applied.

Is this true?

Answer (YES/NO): NO